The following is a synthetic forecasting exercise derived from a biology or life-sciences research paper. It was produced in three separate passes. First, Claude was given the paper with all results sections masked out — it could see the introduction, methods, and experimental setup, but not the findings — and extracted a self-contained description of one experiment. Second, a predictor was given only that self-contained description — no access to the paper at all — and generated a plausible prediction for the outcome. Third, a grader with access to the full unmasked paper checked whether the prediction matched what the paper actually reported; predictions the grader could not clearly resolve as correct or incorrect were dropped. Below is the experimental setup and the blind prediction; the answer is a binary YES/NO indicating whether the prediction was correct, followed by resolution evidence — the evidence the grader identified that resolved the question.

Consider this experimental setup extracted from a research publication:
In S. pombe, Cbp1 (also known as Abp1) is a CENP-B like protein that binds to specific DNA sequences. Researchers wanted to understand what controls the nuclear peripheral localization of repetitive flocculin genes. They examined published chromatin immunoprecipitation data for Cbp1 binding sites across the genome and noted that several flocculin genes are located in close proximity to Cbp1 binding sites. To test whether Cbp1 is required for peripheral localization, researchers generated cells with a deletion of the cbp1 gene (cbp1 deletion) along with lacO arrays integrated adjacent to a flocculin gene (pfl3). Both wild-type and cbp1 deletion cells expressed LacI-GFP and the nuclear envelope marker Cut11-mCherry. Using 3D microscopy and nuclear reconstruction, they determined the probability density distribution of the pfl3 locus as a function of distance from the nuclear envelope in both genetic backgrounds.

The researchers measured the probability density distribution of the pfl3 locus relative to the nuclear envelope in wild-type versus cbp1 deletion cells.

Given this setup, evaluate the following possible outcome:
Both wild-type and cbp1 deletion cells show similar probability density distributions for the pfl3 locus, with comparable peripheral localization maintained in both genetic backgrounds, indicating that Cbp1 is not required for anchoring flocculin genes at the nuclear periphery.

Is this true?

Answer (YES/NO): NO